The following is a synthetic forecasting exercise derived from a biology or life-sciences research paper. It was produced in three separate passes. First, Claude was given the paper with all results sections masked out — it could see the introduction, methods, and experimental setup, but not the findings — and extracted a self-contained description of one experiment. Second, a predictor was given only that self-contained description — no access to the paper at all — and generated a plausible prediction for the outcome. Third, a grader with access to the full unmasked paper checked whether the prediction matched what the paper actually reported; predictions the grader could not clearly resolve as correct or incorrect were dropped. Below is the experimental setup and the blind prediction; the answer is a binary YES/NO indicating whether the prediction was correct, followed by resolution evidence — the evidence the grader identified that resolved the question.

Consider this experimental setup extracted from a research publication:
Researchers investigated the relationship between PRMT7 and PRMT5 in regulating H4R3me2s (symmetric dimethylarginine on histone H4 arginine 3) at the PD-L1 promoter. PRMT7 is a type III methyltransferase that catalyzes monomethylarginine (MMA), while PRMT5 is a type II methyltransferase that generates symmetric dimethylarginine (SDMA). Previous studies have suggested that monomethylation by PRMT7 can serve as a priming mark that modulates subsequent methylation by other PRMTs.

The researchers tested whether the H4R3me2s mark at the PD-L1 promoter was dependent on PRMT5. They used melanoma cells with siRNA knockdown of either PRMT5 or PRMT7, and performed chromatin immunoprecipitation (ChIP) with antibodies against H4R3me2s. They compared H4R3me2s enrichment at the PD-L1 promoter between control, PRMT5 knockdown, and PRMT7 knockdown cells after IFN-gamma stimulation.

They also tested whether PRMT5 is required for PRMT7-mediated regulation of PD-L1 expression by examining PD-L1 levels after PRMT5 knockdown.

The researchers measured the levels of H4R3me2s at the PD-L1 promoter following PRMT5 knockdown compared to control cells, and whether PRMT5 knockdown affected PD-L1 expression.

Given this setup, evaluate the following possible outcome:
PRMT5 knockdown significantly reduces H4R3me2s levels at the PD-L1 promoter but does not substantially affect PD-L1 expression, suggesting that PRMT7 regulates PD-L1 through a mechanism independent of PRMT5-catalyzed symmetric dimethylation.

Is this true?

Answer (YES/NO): NO